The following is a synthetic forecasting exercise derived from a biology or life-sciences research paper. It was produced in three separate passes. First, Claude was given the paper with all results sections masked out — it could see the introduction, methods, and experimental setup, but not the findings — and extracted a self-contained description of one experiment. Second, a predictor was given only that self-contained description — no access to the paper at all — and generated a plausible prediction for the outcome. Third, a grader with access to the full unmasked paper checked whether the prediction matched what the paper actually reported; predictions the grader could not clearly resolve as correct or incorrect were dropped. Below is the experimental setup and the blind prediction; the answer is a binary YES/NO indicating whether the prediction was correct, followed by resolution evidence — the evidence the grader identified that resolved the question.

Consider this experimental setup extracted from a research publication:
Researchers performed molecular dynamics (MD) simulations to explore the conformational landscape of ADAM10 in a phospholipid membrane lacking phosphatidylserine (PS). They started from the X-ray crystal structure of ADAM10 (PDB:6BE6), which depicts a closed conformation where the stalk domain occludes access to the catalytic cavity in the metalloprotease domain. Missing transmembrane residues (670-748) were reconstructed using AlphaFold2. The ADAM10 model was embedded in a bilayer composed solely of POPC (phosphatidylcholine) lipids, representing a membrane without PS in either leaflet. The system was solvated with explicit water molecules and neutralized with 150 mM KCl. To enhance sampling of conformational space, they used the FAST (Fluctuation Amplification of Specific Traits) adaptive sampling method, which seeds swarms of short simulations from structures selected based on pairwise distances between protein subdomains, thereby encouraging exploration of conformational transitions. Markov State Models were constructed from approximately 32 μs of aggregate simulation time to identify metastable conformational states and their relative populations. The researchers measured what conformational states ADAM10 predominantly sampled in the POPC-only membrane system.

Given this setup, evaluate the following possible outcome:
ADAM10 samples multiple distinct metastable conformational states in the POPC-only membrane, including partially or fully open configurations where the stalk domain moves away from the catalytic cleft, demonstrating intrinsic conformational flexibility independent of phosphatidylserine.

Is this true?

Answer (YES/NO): YES